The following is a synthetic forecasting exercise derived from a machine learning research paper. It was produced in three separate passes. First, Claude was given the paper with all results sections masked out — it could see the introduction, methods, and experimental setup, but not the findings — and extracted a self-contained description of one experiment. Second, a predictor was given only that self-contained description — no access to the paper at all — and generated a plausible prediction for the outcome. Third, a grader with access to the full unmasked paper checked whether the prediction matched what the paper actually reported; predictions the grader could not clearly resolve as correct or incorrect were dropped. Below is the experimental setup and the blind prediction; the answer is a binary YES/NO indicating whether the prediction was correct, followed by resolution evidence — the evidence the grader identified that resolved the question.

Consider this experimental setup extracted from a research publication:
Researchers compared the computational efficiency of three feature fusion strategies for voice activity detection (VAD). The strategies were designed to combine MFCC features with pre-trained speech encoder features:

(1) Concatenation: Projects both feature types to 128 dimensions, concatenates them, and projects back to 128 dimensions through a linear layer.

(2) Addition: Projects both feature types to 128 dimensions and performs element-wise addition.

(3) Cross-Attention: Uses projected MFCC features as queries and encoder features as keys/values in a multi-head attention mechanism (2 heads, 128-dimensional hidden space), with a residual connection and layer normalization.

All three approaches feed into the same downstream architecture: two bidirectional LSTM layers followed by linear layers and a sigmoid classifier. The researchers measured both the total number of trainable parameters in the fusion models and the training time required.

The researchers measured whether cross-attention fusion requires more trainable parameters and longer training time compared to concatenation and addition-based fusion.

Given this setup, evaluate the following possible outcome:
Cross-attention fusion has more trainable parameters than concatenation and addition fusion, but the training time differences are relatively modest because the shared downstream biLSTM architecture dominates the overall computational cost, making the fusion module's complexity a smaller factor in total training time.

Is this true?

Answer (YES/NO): NO